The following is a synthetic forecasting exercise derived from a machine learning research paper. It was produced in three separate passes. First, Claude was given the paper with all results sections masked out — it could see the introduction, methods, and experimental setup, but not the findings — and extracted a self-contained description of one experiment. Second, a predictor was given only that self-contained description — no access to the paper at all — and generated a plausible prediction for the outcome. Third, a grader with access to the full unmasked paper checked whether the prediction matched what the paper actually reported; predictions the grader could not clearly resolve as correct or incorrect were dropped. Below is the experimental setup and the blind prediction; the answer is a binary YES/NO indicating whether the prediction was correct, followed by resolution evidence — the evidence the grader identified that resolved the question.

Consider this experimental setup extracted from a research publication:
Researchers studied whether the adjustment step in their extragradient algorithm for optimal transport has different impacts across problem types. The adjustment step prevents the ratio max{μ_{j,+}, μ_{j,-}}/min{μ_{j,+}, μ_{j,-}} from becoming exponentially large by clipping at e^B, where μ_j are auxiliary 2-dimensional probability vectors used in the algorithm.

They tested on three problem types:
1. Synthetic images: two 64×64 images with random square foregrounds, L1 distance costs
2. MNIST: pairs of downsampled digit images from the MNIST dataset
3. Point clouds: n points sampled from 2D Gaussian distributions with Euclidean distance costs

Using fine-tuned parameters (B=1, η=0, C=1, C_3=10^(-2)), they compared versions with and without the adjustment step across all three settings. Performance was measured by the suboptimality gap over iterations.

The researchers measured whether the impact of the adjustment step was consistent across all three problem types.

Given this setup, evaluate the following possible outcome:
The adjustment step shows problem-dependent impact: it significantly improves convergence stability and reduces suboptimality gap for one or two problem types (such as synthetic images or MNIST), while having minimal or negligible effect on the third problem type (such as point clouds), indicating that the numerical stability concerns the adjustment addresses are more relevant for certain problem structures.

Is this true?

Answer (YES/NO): YES